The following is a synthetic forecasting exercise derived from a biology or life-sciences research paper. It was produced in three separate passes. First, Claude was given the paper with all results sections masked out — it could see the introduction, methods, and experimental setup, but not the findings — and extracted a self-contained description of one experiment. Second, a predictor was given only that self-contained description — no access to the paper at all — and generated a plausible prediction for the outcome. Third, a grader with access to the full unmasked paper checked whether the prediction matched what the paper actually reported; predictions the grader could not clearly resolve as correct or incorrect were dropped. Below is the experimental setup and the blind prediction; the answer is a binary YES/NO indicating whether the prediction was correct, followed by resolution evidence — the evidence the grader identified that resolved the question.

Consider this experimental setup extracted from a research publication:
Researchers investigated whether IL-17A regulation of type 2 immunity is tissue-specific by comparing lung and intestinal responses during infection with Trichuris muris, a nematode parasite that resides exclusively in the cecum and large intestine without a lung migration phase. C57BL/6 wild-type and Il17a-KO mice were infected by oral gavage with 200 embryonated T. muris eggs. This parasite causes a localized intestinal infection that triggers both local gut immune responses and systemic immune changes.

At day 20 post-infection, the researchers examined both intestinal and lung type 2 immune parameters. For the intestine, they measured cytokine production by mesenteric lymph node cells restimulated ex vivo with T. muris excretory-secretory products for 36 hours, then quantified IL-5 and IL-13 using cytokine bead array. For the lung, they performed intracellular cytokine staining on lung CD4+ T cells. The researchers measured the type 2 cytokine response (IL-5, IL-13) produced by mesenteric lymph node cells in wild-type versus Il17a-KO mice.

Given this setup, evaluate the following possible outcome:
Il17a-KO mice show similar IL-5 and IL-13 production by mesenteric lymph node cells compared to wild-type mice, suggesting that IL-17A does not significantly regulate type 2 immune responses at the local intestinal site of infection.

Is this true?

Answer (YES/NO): YES